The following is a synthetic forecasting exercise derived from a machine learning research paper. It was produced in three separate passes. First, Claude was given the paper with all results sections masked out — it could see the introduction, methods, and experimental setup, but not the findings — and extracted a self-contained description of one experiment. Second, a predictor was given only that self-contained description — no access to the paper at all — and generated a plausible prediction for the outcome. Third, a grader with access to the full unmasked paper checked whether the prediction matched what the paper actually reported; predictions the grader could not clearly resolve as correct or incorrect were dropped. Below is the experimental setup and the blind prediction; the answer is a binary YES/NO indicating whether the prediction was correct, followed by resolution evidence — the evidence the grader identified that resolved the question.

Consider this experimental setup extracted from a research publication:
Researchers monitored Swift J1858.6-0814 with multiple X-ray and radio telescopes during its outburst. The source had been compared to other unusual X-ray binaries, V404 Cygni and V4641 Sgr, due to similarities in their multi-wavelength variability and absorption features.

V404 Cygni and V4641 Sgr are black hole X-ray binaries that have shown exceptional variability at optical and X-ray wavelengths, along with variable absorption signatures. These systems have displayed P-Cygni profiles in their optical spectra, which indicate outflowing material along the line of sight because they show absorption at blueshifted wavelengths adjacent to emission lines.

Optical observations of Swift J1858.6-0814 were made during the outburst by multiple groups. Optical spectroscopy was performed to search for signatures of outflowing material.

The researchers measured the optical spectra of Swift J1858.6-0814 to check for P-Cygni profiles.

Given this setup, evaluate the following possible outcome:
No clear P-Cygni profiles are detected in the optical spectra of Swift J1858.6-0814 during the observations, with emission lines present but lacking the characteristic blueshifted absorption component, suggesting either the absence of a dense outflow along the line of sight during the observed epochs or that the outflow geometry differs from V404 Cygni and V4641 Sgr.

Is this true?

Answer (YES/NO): NO